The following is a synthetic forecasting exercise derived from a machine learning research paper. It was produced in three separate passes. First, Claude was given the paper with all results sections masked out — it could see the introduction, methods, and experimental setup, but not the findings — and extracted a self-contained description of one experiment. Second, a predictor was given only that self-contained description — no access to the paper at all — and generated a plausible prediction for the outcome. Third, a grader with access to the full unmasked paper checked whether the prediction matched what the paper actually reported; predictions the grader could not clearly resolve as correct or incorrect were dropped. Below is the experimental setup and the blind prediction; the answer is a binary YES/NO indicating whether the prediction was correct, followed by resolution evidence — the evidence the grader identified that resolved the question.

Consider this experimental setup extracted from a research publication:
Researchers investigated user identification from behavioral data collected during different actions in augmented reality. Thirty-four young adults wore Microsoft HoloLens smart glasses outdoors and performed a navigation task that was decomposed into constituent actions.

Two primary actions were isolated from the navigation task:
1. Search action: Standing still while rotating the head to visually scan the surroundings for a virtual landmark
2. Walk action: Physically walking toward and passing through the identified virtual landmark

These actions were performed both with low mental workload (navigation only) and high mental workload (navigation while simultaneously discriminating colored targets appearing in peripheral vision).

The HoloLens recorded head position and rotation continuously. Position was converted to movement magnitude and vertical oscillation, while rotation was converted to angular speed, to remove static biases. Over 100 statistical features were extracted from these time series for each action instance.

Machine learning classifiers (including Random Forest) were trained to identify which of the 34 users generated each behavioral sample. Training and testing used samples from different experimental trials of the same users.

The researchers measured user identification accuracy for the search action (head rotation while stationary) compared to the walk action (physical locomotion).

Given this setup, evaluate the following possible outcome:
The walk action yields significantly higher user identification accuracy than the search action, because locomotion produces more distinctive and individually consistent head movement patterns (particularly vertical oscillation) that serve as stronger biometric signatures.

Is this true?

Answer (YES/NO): YES